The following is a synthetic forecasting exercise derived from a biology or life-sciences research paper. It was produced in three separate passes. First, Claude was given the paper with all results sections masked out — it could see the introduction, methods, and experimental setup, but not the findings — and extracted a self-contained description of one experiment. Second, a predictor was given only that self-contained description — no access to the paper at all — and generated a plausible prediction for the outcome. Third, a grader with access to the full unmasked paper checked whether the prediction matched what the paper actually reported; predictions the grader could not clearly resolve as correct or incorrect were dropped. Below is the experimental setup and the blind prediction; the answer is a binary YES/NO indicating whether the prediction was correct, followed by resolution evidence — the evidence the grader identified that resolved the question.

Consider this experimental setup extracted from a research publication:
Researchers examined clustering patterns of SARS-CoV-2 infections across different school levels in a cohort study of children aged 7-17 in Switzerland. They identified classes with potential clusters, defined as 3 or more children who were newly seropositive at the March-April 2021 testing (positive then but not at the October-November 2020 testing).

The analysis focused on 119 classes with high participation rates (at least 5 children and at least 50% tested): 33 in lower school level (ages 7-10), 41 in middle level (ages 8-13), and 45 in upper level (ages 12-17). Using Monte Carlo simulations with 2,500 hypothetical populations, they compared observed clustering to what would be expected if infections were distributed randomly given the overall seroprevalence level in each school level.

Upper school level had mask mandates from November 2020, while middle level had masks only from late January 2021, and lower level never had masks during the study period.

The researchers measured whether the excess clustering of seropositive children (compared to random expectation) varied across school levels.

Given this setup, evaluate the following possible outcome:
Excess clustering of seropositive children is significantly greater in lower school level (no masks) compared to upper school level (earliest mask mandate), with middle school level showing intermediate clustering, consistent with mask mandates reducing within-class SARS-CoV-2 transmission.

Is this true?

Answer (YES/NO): NO